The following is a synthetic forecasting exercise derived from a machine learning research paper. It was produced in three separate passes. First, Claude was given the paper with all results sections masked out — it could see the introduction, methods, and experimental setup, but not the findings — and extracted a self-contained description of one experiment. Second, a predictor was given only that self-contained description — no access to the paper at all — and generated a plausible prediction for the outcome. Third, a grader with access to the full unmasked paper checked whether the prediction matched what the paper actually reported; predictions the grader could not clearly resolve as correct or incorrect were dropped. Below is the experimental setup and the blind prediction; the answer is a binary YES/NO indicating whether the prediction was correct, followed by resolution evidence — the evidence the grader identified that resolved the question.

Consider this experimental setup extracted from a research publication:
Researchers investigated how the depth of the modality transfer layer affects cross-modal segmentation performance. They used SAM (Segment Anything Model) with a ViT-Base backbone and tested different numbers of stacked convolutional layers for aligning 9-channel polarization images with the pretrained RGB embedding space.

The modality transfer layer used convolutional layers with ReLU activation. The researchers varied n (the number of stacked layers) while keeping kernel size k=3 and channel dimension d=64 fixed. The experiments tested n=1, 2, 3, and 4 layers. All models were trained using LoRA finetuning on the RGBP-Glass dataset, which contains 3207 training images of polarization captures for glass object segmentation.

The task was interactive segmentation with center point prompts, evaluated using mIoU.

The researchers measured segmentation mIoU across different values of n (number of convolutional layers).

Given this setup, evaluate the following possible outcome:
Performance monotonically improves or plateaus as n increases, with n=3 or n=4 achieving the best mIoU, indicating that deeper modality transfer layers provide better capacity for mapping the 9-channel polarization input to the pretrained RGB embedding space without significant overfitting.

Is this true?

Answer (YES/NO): NO